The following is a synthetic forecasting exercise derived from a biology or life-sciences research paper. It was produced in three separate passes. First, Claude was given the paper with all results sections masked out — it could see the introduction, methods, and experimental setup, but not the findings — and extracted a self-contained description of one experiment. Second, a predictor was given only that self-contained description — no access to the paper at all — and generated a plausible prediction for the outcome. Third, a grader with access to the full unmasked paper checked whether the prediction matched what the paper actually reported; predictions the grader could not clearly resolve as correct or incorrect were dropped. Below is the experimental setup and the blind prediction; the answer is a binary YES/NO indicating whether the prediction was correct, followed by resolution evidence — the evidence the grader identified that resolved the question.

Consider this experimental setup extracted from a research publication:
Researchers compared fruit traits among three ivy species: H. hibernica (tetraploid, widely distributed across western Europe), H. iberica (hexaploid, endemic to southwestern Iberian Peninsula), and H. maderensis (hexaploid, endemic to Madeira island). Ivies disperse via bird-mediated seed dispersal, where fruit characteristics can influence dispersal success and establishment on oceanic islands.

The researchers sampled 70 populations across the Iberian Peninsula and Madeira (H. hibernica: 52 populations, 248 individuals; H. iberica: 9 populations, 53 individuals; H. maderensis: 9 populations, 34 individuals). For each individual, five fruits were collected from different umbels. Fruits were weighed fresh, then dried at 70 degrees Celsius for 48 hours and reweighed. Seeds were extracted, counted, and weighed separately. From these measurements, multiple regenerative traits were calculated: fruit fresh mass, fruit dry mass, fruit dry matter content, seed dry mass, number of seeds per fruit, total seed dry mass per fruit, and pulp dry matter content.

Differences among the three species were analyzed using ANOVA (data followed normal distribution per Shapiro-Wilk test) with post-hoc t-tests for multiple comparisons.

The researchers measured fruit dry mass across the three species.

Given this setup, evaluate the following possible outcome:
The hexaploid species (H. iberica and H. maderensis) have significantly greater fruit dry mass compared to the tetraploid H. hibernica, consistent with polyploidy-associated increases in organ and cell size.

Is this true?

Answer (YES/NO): NO